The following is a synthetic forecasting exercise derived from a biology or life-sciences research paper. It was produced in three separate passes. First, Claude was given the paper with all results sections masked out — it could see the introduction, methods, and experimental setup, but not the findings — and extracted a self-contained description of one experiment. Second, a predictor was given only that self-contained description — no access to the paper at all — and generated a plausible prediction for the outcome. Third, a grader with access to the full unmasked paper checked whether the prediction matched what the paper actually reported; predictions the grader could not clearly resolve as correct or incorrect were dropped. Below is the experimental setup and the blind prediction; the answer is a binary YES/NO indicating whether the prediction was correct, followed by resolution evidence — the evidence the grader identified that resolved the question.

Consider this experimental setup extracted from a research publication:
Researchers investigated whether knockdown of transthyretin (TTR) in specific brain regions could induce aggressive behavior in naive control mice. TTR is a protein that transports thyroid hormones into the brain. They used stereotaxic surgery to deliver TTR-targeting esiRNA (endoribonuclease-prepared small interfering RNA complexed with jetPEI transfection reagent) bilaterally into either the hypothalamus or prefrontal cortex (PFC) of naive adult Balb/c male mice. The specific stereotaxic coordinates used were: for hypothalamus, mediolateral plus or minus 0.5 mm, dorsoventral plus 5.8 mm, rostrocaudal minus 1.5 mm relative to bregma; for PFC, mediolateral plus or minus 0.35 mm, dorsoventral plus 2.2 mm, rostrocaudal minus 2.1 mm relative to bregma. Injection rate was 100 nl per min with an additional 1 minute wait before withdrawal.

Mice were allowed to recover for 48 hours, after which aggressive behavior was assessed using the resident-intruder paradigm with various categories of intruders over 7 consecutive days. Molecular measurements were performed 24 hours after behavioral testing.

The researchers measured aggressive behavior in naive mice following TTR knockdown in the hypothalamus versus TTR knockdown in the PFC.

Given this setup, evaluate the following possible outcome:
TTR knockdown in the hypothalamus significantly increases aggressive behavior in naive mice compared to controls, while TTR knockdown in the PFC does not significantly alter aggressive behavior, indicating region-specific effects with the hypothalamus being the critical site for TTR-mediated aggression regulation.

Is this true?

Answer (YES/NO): YES